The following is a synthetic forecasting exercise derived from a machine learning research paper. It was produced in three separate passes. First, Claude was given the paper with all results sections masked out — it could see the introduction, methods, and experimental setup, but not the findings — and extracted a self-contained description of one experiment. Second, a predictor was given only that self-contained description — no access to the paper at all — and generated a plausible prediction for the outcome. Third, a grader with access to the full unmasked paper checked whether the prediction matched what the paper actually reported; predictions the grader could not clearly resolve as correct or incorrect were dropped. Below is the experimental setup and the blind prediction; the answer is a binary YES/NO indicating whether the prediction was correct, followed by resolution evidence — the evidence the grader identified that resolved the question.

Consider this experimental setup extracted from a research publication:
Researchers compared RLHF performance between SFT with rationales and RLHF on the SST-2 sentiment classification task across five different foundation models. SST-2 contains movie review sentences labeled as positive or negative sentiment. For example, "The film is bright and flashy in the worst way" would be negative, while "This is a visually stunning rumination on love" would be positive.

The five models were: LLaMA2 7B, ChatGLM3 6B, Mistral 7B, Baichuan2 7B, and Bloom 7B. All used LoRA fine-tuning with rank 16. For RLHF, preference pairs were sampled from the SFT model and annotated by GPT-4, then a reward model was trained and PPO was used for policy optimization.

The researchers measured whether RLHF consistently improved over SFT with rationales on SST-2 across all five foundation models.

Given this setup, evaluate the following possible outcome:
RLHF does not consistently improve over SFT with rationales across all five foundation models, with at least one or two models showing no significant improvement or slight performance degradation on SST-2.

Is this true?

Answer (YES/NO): YES